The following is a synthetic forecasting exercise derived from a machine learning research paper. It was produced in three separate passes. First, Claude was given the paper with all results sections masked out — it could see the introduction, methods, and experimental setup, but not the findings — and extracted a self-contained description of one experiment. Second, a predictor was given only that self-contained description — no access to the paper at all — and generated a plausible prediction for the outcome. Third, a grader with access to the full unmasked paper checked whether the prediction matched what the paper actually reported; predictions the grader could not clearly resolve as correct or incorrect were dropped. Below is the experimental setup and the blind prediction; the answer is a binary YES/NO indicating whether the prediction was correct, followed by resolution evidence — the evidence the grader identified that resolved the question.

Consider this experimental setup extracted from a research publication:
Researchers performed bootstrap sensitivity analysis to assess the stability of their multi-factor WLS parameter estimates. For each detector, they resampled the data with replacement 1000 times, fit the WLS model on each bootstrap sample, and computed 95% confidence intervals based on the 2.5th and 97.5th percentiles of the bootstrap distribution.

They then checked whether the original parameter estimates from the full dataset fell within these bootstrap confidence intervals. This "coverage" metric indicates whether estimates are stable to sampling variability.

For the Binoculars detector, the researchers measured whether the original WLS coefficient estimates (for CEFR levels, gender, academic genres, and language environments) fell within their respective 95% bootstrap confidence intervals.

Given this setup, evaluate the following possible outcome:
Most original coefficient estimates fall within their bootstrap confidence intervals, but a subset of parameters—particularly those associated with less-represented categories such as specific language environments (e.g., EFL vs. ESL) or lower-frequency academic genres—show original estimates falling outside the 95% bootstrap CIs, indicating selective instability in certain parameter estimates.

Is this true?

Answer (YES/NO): NO